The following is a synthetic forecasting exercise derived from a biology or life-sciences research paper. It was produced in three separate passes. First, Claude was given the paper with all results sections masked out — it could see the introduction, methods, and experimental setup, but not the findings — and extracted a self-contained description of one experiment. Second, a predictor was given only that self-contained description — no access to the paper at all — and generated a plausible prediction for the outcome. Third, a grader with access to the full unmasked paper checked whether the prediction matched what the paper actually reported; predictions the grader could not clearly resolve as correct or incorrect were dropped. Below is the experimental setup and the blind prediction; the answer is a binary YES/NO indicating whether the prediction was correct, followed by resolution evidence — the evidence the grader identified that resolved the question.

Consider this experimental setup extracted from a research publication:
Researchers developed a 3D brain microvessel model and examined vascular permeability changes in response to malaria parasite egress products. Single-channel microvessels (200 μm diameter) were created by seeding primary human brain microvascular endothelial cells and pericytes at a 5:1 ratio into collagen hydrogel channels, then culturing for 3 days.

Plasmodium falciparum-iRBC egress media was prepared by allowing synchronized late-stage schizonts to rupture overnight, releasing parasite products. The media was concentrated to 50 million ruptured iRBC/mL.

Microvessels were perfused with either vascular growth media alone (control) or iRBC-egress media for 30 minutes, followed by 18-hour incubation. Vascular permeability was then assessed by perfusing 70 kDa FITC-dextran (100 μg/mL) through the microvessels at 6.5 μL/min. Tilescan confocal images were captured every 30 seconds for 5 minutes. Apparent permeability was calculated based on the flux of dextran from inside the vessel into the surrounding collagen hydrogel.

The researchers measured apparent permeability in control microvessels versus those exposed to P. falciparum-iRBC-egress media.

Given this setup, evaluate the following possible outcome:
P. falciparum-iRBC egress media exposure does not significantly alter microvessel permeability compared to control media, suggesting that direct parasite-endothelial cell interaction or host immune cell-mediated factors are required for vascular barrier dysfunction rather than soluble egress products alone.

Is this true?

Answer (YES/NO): NO